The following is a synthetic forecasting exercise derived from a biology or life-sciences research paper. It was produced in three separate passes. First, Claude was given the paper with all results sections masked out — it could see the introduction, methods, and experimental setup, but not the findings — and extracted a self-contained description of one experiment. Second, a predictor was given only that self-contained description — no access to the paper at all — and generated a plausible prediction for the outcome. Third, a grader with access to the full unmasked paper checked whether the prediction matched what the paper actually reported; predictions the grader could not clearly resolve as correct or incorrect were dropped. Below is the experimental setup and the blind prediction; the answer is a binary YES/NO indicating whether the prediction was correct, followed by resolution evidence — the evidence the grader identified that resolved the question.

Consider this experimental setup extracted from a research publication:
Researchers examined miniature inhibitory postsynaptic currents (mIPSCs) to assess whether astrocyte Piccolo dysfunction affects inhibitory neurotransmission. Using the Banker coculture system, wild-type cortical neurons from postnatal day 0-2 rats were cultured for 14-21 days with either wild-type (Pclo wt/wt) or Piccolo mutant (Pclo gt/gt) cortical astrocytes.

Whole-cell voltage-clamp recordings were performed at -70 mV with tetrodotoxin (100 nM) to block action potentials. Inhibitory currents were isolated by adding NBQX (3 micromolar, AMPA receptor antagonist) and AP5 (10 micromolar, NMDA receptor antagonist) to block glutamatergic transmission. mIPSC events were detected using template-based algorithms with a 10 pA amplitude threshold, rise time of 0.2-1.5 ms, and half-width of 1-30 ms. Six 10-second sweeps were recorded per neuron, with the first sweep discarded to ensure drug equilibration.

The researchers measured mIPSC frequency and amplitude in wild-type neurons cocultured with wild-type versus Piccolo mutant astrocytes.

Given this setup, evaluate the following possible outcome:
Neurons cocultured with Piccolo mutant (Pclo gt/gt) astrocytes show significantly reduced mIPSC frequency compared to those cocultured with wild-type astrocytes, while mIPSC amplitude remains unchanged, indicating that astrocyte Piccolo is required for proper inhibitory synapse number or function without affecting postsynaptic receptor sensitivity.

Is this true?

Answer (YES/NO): NO